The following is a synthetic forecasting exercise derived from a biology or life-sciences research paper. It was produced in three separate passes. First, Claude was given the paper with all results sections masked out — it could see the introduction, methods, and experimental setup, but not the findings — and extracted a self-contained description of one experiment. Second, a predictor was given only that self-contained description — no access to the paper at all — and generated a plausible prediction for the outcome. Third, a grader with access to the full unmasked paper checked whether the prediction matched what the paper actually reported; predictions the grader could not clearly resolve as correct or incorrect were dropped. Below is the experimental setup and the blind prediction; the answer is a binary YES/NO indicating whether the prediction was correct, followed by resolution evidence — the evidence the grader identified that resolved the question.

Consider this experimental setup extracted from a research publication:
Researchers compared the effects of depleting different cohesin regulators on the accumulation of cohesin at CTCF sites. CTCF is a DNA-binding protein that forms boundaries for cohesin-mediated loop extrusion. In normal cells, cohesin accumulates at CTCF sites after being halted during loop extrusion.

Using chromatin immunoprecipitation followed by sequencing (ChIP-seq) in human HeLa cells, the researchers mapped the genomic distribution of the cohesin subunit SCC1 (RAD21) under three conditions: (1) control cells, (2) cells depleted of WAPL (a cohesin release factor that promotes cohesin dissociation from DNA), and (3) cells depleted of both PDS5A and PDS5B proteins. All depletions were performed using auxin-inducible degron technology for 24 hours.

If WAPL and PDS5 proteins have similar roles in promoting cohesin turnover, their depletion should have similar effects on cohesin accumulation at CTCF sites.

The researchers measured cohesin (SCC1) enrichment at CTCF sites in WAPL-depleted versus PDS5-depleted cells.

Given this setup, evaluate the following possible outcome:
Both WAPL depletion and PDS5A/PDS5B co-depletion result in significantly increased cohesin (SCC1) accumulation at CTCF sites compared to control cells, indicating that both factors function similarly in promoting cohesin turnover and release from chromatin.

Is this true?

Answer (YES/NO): NO